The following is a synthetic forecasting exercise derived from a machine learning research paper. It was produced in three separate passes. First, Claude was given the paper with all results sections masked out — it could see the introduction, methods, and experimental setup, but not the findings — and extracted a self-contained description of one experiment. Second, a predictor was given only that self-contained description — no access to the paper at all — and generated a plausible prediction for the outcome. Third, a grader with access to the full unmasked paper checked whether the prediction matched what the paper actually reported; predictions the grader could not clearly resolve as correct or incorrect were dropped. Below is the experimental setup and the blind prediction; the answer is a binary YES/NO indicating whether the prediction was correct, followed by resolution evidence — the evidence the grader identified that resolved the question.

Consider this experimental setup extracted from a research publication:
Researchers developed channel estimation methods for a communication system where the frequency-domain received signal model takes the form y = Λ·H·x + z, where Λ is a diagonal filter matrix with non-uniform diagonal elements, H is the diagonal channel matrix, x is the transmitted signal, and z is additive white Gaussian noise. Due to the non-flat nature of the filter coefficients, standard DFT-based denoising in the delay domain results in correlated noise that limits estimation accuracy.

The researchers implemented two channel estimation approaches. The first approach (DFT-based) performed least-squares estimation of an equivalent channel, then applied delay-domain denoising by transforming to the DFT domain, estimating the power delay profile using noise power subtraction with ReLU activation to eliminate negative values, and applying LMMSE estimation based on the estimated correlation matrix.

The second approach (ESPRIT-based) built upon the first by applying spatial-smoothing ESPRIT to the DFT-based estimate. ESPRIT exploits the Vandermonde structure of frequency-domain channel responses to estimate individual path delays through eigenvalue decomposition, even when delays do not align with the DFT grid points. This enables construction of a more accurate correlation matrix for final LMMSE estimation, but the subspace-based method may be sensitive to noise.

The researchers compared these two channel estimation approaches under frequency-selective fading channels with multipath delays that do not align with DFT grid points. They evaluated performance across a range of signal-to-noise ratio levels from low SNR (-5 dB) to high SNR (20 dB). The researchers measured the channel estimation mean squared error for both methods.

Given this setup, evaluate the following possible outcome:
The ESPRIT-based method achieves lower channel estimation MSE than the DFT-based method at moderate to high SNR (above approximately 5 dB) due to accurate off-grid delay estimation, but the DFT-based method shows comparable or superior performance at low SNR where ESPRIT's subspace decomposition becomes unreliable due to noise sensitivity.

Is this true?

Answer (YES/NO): NO